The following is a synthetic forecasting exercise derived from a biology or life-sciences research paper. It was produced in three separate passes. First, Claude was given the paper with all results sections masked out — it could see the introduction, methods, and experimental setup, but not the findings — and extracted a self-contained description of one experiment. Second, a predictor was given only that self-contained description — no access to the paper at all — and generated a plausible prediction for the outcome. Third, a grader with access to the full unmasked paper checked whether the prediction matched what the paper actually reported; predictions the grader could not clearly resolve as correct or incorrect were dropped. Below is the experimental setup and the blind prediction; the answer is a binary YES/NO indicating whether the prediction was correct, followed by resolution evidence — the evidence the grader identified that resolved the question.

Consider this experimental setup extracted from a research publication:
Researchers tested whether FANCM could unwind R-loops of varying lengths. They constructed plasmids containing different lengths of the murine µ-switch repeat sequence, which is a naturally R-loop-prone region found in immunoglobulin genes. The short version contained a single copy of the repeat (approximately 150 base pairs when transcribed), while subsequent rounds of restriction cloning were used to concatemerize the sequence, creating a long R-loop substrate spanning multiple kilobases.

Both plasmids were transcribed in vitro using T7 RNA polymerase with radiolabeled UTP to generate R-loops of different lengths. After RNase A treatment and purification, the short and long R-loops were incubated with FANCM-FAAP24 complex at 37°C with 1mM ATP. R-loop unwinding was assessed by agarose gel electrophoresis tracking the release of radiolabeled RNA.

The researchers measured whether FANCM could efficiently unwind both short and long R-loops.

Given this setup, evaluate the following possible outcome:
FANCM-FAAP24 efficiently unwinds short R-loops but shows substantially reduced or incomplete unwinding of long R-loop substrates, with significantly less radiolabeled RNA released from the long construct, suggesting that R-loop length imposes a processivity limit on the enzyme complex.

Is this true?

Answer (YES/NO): NO